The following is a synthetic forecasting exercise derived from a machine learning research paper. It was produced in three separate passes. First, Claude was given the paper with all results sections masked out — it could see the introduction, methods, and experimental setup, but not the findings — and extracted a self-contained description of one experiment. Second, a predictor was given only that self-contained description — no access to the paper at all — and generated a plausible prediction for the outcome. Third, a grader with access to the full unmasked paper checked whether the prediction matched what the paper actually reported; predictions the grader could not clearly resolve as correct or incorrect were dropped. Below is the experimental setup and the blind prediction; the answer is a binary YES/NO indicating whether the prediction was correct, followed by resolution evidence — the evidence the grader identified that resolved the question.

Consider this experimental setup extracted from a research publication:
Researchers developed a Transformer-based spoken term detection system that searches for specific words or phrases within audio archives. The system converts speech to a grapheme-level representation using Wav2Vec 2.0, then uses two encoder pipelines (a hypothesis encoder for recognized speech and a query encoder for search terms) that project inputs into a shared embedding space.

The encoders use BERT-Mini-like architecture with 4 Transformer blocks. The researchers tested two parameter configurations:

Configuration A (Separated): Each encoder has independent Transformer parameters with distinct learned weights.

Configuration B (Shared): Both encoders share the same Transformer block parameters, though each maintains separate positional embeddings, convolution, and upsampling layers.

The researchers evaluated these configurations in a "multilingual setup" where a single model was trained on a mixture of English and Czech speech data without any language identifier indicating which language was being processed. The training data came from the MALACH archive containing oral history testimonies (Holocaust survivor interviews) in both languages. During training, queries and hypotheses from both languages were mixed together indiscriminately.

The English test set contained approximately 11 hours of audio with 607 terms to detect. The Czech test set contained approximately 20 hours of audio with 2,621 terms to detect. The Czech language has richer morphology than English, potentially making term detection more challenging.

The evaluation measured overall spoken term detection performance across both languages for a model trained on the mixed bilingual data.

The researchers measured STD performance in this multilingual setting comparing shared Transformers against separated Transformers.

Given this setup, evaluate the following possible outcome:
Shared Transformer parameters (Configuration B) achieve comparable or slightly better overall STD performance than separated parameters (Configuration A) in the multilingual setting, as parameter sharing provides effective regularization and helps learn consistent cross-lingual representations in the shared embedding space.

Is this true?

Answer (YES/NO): YES